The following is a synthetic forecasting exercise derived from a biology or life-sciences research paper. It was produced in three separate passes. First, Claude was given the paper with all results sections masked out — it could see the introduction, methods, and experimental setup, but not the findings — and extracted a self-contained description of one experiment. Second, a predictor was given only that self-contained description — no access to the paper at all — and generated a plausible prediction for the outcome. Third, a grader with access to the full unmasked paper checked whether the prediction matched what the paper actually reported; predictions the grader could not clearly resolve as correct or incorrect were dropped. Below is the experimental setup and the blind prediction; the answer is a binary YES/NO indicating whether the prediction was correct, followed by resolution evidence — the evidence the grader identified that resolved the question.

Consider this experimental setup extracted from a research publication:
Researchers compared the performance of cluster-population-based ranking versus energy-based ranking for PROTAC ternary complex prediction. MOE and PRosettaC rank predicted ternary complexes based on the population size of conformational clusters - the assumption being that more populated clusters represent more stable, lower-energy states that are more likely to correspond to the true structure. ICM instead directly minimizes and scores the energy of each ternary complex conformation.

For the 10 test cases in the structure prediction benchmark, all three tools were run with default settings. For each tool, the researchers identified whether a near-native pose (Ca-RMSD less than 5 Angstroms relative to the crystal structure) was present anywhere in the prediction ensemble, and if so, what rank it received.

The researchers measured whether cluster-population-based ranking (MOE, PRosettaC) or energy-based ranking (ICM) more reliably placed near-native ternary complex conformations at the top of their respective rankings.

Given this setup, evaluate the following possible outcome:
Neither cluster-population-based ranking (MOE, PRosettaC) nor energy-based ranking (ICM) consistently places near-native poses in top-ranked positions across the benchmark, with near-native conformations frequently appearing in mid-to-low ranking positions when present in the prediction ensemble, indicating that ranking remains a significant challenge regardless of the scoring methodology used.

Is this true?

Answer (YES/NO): YES